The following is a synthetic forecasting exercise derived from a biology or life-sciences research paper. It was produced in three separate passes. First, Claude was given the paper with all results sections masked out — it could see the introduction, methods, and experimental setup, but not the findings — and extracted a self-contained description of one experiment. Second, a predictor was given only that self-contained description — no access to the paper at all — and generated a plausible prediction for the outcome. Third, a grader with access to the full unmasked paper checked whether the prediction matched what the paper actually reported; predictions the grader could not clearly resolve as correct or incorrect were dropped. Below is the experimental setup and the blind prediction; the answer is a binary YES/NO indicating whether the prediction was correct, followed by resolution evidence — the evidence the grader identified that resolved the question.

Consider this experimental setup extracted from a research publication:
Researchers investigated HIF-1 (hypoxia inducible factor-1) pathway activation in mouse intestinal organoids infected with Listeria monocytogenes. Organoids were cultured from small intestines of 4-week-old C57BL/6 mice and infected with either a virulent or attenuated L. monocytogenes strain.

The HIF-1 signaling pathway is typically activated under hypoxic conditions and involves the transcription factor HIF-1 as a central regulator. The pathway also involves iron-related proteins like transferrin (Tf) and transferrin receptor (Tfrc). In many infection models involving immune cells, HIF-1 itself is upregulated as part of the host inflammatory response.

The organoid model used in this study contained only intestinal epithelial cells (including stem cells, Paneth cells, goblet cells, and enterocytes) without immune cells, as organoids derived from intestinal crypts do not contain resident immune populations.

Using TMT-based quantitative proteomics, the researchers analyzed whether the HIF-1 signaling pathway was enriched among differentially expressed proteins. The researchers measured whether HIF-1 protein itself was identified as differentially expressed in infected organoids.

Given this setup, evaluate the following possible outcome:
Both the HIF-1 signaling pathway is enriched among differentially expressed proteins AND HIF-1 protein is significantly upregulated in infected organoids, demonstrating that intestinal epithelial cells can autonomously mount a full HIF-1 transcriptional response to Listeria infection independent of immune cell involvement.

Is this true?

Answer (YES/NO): NO